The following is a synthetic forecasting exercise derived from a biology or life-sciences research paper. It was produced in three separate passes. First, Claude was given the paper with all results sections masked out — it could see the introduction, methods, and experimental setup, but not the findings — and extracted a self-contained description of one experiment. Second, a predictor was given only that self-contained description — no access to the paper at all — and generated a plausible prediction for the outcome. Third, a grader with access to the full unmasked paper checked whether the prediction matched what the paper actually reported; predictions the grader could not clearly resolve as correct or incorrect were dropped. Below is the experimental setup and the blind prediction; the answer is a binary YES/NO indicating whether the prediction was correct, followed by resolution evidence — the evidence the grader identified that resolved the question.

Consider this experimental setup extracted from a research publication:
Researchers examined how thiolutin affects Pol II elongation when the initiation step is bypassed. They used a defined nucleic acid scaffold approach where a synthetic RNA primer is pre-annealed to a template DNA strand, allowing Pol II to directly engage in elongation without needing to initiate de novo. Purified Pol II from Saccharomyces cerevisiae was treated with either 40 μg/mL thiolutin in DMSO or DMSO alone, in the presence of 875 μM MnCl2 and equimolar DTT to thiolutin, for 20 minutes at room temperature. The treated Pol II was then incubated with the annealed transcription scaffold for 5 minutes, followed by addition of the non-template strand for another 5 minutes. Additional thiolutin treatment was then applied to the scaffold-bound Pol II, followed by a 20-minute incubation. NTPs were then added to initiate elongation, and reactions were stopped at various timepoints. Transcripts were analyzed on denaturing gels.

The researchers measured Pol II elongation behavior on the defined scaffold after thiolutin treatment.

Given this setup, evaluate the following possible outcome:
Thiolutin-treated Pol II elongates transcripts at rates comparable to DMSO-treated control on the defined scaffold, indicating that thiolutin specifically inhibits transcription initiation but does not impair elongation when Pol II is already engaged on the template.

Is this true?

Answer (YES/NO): NO